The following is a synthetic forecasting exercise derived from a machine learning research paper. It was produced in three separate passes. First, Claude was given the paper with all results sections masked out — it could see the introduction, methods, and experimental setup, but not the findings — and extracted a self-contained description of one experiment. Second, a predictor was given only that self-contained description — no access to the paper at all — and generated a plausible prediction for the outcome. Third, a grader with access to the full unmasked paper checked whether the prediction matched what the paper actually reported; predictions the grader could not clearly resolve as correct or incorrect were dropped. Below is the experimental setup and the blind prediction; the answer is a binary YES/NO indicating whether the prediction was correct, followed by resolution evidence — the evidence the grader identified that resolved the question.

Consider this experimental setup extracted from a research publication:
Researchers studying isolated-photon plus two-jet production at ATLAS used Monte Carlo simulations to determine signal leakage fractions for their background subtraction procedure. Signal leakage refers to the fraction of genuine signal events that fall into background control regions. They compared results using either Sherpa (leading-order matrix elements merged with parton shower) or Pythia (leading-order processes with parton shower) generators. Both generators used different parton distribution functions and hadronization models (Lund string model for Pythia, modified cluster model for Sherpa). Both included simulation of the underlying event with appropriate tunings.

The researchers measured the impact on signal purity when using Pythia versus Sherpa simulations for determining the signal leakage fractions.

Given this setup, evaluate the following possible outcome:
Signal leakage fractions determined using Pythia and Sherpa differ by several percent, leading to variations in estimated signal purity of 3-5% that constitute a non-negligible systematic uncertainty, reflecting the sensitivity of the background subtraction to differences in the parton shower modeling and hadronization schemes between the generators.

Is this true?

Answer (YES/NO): NO